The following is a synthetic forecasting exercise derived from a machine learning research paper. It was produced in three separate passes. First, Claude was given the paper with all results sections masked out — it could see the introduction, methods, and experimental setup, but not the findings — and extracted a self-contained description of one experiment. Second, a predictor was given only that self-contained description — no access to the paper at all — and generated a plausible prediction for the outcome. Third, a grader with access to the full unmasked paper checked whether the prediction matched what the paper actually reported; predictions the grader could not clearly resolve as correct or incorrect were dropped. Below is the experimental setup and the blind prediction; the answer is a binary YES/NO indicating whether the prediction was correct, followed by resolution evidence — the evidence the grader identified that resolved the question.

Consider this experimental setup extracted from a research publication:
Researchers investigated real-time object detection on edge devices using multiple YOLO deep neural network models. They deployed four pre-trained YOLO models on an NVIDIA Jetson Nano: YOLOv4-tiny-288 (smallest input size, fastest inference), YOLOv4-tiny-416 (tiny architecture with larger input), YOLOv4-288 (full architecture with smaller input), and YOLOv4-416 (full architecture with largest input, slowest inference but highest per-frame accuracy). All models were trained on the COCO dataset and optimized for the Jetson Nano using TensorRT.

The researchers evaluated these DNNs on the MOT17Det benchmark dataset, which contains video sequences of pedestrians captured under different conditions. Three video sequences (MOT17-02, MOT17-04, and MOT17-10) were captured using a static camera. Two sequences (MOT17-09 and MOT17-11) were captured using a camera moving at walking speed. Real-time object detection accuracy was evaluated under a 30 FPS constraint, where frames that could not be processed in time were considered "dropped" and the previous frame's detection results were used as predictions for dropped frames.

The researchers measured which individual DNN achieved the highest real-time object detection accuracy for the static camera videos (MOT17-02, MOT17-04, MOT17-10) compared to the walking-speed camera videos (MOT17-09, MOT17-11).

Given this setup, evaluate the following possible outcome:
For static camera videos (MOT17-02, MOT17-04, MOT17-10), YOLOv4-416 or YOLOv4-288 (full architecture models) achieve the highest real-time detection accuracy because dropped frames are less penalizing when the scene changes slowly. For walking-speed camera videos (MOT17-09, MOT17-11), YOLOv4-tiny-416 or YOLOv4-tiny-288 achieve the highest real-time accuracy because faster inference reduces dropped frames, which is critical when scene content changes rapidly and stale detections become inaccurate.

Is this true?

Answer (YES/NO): YES